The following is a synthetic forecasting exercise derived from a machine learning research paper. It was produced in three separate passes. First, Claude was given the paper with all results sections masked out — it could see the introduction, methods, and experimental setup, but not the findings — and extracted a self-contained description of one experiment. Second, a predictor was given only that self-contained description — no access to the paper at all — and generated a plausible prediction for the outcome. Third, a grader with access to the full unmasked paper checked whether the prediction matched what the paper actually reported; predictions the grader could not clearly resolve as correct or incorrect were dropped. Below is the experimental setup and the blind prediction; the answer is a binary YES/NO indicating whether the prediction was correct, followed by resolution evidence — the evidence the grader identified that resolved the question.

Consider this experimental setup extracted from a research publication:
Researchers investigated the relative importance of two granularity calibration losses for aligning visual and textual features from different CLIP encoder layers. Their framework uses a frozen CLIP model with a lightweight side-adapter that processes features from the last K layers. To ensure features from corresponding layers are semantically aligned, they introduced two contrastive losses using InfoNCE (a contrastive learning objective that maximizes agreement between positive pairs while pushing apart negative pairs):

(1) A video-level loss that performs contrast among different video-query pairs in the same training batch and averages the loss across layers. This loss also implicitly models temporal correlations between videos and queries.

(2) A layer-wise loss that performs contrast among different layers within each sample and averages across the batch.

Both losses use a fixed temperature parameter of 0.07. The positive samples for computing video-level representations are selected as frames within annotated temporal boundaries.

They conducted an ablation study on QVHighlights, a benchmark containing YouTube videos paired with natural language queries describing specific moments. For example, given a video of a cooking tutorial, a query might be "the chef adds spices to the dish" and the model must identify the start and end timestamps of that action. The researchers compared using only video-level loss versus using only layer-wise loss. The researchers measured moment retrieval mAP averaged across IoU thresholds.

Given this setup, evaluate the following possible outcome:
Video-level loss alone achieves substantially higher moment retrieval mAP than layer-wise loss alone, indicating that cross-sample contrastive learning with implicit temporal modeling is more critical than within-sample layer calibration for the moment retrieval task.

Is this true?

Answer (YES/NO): YES